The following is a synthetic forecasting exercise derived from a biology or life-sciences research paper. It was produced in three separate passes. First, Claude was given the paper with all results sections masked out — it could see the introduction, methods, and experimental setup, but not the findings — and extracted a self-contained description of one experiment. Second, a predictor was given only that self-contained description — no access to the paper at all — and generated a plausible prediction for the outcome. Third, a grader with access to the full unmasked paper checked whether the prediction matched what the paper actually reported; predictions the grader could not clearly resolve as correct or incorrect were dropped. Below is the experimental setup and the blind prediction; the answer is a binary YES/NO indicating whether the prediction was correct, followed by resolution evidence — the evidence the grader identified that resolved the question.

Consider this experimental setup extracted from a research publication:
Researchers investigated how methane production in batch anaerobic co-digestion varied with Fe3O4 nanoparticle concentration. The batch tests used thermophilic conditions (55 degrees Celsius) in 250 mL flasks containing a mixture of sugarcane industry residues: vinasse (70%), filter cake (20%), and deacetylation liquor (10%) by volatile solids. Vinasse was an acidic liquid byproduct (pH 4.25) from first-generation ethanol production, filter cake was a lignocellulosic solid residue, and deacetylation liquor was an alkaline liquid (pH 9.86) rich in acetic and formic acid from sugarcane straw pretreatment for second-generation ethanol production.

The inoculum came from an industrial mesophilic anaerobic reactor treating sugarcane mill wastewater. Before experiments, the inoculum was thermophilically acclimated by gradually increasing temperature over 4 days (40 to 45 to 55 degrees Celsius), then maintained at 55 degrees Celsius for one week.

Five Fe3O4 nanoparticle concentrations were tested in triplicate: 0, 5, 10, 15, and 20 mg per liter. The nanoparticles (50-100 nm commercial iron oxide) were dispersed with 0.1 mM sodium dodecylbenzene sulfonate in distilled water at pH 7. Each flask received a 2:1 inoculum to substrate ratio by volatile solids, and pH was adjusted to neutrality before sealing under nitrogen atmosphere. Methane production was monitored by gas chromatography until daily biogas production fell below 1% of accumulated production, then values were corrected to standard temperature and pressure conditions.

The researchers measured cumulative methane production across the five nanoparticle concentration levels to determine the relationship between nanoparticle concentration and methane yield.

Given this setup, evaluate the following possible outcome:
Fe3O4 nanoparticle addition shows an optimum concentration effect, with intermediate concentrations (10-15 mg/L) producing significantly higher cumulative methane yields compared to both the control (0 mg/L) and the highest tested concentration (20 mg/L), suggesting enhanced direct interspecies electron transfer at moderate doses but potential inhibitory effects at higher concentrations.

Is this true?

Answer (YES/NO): NO